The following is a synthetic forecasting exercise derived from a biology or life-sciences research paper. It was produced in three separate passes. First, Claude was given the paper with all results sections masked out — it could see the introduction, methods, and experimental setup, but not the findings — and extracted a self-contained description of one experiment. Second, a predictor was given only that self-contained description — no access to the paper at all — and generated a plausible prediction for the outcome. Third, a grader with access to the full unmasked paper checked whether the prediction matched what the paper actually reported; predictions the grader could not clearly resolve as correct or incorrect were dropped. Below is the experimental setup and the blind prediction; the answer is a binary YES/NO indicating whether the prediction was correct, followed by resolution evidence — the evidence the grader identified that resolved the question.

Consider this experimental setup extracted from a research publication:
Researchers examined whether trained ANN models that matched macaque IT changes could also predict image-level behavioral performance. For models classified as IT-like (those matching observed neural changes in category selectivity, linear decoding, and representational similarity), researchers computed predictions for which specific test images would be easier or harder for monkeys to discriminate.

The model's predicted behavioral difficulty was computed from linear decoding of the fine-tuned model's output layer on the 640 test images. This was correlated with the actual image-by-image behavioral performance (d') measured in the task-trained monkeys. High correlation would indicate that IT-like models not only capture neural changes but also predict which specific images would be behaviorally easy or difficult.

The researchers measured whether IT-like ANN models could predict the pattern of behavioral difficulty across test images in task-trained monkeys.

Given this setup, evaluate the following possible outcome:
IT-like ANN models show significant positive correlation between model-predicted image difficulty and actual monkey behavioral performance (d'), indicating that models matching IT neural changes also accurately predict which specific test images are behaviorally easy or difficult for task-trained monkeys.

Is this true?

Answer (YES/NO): YES